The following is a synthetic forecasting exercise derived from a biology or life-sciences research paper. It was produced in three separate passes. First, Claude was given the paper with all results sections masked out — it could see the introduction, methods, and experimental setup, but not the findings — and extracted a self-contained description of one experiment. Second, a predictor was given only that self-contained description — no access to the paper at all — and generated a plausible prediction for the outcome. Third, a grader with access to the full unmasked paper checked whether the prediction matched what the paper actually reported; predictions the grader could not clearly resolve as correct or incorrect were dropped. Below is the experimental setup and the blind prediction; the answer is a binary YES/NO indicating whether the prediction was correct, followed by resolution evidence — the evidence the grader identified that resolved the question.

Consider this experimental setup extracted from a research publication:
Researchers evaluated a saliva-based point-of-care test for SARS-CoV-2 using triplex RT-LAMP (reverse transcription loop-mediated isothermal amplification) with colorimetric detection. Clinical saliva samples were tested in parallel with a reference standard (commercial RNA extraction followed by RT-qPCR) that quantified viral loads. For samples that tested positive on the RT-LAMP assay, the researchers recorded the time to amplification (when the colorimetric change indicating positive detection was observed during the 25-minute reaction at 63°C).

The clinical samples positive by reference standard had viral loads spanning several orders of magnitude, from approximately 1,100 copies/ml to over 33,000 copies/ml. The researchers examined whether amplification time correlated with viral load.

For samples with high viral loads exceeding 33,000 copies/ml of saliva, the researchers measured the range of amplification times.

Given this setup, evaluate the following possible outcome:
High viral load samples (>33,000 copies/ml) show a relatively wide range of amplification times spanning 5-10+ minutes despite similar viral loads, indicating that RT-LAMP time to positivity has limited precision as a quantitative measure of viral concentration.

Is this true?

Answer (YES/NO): YES